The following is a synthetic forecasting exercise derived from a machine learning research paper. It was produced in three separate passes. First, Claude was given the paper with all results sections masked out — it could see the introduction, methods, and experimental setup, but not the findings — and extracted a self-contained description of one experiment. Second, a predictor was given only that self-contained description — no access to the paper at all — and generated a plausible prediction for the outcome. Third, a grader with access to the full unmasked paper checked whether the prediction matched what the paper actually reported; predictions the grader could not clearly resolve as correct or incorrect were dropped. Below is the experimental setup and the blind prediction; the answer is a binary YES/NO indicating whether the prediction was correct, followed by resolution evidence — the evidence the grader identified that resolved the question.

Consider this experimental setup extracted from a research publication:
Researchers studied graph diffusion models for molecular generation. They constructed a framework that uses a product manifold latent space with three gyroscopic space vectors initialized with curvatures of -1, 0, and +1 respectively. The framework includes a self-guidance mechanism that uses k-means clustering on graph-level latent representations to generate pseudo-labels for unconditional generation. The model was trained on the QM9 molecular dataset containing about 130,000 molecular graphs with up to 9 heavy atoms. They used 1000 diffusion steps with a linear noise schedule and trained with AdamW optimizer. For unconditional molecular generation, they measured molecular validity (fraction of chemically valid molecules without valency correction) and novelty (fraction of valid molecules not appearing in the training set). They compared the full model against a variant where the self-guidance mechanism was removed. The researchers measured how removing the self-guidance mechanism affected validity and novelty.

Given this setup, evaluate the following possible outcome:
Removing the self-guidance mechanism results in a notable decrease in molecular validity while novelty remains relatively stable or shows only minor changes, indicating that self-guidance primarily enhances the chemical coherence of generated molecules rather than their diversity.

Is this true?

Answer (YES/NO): NO